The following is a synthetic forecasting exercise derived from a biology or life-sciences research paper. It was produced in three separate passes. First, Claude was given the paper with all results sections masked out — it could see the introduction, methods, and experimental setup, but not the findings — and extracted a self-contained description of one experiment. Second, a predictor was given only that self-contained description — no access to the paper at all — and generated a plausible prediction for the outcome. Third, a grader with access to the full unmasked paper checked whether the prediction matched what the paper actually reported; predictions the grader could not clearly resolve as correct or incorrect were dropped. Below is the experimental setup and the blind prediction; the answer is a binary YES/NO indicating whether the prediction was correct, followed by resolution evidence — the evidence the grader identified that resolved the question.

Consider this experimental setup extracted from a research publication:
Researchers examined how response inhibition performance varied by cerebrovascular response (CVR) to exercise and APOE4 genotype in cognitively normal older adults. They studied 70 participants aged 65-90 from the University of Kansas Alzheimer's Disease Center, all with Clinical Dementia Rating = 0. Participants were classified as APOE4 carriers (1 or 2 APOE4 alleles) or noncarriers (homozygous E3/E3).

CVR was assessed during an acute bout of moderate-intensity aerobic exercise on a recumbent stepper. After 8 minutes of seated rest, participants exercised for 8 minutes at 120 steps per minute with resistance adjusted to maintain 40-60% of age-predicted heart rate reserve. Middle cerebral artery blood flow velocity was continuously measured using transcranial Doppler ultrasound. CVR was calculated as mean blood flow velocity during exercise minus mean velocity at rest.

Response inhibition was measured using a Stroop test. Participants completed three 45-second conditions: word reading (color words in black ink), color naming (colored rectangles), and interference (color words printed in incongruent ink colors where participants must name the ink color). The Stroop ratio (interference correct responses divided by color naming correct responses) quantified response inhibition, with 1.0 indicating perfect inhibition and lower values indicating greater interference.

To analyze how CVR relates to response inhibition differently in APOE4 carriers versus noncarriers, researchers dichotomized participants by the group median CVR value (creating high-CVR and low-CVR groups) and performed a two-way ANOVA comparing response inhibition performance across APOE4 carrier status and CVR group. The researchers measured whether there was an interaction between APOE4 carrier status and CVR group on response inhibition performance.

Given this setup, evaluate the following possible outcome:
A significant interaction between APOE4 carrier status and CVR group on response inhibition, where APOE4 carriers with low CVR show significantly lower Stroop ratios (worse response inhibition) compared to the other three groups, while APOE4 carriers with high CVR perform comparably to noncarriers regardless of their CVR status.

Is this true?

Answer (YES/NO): NO